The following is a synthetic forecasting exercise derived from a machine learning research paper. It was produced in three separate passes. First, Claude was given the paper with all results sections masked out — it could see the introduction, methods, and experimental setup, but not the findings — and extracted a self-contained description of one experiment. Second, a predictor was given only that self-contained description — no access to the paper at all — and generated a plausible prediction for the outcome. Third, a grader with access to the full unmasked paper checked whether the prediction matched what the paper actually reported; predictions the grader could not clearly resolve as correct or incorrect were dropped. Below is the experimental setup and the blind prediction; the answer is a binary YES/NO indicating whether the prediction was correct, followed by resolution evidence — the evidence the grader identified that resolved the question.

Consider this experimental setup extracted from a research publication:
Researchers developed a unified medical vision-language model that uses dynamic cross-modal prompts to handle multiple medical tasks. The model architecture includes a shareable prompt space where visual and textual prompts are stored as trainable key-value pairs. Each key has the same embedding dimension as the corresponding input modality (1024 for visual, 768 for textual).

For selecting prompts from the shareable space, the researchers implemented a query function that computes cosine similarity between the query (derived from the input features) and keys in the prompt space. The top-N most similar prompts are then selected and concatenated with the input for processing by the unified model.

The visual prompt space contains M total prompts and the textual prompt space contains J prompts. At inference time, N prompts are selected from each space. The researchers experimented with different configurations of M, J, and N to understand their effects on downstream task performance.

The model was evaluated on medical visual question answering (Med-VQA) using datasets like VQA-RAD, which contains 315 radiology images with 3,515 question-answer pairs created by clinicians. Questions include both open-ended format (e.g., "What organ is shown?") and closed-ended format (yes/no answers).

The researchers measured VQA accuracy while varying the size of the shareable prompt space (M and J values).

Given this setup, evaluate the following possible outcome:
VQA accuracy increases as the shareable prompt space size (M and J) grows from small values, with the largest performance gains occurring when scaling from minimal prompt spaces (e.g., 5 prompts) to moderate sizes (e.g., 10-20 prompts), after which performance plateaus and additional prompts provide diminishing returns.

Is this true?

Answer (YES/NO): NO